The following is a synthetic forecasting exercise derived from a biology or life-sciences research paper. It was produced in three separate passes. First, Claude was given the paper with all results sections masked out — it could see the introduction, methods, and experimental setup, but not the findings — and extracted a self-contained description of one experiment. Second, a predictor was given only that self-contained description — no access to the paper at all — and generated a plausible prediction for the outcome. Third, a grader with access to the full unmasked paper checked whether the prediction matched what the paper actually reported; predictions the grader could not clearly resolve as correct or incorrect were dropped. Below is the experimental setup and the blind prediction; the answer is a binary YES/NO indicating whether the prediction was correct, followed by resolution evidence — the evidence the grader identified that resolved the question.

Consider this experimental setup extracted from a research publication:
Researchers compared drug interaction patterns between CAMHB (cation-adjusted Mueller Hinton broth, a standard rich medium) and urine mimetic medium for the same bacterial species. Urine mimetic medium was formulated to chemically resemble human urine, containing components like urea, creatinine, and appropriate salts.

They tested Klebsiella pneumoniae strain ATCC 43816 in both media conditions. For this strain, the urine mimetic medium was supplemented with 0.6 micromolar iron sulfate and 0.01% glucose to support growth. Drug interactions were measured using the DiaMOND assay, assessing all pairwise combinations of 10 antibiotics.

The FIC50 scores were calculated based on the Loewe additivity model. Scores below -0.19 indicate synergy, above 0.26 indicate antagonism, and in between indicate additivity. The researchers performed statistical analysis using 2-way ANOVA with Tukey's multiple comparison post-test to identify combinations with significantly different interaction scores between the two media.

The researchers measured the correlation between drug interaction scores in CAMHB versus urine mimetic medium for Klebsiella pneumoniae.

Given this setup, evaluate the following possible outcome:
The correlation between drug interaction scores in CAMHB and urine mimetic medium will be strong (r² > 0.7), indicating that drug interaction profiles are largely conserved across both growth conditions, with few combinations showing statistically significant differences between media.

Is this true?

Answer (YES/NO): NO